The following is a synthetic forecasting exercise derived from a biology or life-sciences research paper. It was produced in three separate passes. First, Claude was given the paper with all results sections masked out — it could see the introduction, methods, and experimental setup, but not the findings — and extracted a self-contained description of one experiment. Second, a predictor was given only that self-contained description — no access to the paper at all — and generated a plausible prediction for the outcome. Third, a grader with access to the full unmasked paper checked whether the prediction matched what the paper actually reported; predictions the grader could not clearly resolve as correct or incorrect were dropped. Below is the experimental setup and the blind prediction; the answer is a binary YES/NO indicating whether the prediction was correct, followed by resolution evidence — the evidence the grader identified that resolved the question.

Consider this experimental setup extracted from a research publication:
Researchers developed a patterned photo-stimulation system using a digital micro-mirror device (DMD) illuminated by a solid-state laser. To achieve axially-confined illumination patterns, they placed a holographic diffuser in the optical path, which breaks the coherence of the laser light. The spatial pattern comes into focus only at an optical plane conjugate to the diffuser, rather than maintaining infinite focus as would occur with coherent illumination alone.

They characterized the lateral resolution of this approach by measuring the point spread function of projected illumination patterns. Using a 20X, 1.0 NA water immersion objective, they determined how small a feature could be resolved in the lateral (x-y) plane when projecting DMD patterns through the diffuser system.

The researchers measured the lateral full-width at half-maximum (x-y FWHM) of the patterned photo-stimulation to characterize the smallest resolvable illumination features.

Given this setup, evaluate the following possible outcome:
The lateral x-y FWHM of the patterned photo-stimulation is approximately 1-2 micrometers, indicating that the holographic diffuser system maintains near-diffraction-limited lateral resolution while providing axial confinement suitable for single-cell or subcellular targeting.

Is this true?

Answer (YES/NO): NO